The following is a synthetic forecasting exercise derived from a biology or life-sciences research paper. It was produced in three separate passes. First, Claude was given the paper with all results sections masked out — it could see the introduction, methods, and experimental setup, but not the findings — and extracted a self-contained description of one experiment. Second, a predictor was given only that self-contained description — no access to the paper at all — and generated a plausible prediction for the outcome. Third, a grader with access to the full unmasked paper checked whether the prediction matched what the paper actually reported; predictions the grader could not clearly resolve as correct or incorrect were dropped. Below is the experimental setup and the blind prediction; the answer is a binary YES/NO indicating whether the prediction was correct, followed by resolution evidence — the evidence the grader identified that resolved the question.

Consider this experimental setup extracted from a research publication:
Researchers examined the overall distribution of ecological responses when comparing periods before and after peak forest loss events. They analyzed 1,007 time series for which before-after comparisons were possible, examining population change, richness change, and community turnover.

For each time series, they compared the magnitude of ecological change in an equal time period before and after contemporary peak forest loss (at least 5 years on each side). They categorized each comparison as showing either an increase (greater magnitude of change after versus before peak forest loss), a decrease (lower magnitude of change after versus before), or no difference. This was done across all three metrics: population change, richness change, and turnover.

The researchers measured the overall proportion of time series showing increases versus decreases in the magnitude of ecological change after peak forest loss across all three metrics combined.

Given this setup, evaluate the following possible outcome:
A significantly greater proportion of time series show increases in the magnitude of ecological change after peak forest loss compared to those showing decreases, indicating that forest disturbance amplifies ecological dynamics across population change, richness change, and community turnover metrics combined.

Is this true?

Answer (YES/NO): YES